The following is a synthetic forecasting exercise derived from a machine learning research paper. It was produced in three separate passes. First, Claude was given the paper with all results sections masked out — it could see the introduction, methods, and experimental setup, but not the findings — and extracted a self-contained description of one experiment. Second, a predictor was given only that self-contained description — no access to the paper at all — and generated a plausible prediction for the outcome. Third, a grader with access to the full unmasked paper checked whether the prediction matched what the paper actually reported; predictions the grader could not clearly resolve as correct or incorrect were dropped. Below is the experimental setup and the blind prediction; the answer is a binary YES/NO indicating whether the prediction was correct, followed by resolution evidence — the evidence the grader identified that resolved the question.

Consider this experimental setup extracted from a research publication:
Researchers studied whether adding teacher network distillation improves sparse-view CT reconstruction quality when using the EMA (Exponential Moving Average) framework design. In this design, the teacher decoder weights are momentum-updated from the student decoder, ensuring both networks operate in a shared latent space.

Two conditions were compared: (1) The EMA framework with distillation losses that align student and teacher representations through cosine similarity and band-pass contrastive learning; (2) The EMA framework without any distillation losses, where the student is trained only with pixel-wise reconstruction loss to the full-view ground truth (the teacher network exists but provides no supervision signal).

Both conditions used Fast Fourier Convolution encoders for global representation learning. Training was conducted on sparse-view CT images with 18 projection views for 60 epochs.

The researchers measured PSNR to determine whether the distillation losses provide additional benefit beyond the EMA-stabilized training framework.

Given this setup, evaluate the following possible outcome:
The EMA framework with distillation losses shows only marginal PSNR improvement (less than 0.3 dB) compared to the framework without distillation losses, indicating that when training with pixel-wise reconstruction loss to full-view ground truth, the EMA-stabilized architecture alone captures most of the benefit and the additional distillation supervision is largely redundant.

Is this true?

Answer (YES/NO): NO